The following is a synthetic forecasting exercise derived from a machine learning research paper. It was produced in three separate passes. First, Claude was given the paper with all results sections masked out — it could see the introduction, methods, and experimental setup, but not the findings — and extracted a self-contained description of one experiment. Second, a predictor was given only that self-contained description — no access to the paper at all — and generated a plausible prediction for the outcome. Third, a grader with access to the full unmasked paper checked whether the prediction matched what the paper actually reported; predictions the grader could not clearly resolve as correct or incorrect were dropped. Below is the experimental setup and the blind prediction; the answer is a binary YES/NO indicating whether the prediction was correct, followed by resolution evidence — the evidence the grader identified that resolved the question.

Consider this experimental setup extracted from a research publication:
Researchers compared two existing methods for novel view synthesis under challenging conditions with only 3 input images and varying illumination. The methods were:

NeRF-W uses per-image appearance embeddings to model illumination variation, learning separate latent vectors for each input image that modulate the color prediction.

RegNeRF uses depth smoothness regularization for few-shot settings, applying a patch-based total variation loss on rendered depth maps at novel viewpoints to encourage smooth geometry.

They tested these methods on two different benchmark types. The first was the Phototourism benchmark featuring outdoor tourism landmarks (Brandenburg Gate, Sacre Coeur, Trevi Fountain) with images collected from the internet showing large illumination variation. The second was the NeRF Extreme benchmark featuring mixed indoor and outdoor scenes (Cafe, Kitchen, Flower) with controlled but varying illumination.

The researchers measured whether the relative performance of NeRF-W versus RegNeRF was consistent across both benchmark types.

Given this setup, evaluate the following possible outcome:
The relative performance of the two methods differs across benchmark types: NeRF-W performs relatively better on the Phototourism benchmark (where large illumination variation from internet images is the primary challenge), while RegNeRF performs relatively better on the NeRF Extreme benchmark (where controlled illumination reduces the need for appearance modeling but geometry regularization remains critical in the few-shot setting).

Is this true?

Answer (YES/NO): NO